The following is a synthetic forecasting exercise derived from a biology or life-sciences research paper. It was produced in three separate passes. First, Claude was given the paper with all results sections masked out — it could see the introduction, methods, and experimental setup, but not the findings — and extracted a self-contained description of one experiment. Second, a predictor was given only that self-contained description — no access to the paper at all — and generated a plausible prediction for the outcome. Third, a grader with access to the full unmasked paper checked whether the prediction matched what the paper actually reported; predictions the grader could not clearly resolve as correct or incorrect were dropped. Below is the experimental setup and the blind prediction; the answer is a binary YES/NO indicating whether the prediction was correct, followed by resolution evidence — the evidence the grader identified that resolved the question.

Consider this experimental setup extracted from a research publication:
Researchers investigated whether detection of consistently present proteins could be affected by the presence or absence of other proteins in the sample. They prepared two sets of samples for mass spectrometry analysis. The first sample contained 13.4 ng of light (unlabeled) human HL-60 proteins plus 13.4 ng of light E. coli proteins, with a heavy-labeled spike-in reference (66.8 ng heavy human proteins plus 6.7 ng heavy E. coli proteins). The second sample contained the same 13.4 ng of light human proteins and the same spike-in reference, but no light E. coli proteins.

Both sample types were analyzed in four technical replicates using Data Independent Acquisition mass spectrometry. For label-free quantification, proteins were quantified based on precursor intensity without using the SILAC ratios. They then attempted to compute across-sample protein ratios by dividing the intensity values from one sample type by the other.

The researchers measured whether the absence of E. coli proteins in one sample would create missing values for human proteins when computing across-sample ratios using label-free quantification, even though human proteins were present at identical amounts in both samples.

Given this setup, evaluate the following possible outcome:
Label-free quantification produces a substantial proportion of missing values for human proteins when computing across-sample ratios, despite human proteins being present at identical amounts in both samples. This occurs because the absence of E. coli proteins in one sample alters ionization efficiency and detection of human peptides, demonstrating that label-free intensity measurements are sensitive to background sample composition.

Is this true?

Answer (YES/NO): NO